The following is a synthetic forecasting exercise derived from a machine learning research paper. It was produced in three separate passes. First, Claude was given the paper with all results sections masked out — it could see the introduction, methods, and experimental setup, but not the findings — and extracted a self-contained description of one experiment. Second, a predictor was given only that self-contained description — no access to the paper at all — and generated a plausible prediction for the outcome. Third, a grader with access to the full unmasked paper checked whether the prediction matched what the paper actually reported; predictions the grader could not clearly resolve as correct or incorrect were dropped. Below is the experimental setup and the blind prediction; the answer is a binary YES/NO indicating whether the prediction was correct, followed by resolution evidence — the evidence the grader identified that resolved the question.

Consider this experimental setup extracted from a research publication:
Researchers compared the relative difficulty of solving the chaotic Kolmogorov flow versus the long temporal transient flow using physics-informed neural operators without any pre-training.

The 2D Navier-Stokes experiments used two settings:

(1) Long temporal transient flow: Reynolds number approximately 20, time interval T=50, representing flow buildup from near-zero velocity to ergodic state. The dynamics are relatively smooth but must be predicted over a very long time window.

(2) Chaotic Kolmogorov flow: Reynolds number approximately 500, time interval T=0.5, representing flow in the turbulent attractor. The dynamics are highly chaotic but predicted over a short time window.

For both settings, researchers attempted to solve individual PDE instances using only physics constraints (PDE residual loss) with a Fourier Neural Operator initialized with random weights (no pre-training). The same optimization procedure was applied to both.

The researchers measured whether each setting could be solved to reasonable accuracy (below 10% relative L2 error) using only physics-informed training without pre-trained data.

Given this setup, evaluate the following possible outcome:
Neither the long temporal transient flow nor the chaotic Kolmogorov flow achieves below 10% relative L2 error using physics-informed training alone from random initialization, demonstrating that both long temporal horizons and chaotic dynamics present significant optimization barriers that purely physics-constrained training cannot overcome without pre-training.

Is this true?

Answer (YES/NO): NO